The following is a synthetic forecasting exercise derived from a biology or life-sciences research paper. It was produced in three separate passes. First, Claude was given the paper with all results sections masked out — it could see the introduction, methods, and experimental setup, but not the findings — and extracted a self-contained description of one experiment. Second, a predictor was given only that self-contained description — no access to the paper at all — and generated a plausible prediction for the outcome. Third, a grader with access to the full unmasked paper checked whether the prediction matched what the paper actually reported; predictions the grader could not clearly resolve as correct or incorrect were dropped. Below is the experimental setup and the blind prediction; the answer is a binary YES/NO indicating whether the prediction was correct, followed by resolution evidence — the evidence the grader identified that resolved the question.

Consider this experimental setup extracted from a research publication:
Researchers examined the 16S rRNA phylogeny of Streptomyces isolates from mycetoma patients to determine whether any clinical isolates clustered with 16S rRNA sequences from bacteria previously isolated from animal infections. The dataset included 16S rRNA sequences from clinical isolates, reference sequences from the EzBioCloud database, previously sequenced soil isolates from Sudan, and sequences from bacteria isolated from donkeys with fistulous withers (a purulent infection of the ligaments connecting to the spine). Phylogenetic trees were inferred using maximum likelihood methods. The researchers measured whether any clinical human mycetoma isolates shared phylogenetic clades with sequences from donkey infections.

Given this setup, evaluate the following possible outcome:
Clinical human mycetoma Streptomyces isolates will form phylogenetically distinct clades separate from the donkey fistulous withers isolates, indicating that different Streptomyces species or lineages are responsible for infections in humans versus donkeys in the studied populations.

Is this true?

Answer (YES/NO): NO